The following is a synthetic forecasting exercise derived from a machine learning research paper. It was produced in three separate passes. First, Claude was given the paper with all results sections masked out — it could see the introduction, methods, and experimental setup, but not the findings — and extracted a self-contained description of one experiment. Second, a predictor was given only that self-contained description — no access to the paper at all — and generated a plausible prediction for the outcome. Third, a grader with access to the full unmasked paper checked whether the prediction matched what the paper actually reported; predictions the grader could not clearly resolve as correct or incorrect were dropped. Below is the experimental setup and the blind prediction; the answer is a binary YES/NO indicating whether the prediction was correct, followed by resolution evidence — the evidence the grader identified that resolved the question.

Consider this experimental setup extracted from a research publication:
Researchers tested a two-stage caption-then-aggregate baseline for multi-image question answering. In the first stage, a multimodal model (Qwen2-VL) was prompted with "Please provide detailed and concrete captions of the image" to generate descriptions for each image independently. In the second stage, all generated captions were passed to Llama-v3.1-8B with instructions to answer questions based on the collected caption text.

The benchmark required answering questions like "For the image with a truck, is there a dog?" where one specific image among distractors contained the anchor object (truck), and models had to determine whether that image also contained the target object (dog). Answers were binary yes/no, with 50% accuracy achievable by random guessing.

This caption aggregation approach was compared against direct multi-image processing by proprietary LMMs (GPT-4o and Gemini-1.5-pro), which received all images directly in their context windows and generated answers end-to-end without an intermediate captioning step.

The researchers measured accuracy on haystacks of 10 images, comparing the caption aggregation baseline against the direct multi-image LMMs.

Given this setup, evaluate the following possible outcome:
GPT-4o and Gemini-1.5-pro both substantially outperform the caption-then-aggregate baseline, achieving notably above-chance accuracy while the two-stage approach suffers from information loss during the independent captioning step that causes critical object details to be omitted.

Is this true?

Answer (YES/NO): YES